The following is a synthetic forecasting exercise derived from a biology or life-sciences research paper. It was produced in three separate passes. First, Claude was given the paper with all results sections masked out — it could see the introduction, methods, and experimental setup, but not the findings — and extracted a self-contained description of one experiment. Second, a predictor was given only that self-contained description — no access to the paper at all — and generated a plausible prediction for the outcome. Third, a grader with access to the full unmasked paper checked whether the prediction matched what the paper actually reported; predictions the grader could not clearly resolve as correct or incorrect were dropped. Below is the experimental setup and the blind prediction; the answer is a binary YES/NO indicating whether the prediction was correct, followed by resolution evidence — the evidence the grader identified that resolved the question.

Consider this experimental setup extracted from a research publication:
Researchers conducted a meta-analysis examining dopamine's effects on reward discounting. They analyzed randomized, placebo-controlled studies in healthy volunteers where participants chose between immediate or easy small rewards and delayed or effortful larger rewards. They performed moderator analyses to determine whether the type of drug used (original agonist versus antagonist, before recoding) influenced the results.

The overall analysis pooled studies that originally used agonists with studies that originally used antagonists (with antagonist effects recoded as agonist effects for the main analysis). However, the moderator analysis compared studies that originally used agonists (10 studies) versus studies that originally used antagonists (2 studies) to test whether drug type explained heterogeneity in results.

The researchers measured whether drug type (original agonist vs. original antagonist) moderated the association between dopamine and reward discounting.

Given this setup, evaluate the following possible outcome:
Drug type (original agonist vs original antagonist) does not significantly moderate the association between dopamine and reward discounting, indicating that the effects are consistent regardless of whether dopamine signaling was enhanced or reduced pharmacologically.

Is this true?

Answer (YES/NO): NO